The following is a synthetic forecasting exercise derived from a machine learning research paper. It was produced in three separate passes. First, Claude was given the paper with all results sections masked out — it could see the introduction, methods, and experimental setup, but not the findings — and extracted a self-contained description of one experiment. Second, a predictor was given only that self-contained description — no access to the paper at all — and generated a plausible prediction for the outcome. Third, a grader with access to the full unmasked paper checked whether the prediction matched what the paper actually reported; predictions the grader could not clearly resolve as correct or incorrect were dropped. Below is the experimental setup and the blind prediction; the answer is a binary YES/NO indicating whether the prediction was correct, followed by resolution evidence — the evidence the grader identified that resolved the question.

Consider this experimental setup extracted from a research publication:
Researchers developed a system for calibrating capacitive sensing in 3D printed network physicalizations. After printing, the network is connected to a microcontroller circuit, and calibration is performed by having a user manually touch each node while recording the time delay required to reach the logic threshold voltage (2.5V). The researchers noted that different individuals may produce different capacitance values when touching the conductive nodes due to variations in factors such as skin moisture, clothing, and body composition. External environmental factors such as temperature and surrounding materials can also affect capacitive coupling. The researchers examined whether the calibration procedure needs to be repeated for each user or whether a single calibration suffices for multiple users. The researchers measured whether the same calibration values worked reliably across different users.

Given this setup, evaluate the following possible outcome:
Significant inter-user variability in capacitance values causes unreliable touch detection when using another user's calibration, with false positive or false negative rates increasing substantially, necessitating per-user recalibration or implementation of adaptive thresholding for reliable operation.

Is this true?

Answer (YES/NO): YES